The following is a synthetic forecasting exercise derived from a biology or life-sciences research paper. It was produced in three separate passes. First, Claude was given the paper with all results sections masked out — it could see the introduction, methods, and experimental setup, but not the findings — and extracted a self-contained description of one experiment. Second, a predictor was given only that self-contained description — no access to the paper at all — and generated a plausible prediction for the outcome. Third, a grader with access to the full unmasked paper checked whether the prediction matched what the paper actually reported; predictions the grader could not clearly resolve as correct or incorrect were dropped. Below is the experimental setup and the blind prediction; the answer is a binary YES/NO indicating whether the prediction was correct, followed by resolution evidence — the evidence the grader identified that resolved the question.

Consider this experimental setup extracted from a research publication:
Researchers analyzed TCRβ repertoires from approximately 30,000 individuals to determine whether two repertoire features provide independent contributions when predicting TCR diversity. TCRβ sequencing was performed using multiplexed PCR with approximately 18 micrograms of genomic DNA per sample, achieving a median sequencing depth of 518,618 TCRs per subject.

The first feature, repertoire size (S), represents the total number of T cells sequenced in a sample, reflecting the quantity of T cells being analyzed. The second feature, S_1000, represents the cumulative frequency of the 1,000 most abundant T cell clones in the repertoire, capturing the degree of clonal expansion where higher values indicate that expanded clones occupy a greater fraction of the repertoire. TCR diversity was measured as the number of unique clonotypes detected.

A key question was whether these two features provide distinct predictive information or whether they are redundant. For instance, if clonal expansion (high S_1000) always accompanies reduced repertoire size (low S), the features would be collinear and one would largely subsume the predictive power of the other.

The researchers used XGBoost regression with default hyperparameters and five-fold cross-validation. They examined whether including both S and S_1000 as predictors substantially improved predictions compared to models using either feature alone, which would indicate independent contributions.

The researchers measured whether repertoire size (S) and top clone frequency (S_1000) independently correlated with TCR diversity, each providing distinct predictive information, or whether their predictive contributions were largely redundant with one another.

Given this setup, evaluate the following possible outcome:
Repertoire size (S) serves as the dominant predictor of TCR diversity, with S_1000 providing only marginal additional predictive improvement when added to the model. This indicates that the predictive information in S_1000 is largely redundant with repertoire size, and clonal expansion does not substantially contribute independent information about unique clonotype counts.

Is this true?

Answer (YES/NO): NO